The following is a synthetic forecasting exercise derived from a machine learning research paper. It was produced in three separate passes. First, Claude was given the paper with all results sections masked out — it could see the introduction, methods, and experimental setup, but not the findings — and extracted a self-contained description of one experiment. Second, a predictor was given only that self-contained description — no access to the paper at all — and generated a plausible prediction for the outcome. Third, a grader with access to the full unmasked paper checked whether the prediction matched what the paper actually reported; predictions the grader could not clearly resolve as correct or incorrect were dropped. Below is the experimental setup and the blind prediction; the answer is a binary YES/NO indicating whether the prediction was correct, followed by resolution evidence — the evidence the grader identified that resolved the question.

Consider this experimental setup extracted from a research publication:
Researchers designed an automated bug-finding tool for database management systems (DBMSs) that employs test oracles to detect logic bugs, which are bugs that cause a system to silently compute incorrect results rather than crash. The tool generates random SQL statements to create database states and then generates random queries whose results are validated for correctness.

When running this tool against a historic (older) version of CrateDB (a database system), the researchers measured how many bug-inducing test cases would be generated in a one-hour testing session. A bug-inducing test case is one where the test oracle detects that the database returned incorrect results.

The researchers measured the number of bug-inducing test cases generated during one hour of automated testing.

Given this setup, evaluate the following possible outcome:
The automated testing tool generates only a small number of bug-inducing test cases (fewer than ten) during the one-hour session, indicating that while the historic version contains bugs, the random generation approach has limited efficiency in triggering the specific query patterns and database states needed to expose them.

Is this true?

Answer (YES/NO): NO